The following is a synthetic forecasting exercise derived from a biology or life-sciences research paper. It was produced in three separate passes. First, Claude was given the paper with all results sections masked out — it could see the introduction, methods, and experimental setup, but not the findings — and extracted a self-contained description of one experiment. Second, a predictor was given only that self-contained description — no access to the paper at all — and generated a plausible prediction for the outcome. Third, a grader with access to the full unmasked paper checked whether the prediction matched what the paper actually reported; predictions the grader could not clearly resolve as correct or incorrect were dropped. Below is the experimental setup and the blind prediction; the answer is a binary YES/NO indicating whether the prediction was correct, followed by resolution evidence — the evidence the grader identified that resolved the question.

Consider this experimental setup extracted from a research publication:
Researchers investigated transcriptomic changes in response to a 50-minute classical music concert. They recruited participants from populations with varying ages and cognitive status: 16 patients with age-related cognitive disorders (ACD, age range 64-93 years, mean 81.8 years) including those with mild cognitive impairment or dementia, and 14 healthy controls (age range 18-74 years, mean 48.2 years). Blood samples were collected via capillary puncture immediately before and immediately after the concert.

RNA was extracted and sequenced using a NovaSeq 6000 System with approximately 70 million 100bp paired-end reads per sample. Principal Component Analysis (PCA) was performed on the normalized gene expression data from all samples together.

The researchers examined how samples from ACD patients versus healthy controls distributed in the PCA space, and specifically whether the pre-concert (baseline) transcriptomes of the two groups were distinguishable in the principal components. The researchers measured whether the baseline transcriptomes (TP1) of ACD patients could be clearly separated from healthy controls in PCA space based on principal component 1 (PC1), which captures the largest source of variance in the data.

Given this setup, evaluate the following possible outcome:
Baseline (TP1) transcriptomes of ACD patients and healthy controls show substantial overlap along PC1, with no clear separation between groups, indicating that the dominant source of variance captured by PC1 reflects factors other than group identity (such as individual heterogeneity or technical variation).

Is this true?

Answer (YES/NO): YES